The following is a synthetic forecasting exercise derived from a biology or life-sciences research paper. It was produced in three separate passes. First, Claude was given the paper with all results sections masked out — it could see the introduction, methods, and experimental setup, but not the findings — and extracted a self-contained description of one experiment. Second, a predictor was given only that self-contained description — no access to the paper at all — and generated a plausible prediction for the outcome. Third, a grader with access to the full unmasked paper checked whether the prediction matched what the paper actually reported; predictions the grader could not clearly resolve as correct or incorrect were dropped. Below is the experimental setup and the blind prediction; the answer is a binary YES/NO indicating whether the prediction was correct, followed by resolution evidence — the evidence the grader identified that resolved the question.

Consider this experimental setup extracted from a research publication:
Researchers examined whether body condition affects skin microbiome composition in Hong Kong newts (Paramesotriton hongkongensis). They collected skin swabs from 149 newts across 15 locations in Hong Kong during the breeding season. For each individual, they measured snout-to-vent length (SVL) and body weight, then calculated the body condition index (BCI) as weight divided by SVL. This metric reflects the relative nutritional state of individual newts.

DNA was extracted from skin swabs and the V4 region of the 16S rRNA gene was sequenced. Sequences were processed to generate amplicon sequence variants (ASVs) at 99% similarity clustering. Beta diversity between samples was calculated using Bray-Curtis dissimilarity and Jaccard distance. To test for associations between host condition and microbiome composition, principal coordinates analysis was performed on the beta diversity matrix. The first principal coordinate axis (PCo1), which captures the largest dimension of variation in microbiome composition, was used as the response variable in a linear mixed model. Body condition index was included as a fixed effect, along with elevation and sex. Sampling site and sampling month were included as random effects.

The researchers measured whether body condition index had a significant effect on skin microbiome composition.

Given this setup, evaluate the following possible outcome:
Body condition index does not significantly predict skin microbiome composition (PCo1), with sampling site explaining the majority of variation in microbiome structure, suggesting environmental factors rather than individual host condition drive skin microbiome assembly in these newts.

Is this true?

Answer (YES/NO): YES